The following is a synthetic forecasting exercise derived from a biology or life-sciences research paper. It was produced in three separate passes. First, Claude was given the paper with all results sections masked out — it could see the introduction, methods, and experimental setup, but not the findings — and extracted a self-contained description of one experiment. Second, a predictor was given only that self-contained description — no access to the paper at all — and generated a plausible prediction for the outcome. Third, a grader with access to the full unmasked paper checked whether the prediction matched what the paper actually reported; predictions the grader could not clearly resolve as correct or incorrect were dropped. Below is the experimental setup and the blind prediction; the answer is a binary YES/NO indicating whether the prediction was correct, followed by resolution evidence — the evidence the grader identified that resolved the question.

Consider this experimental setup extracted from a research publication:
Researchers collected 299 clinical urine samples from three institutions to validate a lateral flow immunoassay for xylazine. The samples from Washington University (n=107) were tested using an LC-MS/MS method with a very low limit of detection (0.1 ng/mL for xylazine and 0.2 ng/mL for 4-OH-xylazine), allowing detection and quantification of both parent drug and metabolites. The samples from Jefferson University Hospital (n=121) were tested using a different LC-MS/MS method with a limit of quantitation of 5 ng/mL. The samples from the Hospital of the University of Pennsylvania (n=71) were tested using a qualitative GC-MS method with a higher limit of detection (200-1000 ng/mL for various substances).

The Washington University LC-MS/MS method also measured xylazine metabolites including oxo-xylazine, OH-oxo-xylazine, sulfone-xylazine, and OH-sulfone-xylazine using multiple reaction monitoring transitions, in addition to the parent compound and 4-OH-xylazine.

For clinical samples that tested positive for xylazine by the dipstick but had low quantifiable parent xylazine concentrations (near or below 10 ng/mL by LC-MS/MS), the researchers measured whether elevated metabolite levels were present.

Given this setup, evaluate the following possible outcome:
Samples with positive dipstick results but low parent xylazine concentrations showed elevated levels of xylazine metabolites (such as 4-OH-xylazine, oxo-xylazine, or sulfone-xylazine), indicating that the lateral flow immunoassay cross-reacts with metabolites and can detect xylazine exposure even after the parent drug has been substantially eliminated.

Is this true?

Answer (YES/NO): YES